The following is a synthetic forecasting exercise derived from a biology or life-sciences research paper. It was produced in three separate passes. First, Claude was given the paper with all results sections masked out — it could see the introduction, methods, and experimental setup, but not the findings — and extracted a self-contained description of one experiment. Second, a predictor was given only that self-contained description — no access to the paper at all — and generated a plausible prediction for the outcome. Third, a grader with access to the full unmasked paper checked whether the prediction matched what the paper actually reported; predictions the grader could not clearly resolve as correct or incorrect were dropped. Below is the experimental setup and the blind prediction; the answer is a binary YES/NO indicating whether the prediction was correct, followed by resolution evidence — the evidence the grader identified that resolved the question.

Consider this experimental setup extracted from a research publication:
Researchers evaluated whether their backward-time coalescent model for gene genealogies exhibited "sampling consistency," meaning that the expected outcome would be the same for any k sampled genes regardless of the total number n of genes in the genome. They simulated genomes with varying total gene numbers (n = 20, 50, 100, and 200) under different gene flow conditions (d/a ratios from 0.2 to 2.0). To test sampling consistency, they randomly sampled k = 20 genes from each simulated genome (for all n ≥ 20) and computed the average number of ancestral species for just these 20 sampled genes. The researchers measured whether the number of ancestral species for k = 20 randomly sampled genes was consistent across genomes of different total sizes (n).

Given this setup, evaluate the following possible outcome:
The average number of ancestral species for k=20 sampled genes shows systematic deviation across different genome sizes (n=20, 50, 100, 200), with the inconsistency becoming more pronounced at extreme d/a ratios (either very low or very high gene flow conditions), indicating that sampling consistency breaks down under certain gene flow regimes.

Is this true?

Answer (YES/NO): NO